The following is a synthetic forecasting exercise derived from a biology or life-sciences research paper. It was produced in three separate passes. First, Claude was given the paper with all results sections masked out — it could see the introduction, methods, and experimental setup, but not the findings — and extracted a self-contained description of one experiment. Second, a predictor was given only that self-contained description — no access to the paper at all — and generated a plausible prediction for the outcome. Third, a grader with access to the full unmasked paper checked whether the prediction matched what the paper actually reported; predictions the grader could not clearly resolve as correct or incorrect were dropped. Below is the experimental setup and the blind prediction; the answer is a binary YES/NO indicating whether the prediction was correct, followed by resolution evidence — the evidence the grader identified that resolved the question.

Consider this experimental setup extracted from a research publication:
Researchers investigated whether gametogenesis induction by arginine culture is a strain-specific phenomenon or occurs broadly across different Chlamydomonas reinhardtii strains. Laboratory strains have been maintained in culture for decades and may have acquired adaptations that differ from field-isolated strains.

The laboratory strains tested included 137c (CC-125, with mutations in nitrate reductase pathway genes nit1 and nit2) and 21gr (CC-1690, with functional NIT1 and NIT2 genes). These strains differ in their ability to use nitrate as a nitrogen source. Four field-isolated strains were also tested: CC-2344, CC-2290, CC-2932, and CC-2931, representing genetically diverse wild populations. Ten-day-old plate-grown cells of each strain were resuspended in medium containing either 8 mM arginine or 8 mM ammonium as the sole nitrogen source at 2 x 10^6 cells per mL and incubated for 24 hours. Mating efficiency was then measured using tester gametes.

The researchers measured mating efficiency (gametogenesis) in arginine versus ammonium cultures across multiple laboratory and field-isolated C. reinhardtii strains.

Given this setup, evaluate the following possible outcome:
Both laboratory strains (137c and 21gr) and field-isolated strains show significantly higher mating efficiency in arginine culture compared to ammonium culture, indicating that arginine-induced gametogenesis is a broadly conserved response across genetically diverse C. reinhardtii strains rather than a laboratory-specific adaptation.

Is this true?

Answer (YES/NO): YES